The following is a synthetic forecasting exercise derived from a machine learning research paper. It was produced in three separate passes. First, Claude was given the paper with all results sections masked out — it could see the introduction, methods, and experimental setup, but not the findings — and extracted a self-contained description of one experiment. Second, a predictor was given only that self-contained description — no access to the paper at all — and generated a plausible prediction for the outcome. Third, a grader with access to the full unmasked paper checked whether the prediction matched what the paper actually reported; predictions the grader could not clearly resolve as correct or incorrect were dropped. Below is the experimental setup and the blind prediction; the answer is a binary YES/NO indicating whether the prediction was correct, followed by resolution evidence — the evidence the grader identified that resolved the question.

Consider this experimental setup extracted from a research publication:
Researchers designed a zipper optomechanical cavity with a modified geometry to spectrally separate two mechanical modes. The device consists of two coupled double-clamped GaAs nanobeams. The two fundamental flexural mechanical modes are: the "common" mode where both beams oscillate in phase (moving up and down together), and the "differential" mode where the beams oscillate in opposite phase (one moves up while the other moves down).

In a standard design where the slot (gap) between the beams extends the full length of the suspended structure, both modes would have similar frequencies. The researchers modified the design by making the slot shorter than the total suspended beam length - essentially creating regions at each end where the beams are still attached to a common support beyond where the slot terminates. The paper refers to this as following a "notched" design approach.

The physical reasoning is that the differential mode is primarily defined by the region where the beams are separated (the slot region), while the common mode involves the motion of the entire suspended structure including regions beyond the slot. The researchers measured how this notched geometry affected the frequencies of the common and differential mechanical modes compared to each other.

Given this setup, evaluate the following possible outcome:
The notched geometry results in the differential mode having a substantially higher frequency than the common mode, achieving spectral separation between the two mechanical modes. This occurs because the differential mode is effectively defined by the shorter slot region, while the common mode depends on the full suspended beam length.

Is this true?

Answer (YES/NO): YES